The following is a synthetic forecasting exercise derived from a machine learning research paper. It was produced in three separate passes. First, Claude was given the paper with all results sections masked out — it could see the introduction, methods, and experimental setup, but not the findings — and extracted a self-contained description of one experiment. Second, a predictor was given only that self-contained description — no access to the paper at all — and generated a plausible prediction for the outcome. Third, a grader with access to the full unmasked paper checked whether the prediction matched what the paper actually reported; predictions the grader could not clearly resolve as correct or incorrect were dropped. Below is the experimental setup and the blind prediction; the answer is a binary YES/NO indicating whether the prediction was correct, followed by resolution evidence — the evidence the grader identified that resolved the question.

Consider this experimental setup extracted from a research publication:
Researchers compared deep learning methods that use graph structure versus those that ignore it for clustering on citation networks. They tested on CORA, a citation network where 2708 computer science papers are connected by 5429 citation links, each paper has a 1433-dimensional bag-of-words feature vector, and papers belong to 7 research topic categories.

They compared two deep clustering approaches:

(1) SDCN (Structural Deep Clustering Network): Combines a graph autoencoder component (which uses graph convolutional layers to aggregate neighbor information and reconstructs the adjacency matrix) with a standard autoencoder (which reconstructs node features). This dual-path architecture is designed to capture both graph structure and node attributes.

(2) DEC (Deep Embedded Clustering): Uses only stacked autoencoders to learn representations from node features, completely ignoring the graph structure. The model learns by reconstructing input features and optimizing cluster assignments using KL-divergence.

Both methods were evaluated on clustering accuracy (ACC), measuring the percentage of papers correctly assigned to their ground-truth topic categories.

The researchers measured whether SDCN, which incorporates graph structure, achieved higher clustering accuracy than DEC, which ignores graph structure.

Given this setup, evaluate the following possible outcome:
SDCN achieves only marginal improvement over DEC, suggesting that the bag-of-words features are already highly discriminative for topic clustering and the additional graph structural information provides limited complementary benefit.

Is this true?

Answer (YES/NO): NO